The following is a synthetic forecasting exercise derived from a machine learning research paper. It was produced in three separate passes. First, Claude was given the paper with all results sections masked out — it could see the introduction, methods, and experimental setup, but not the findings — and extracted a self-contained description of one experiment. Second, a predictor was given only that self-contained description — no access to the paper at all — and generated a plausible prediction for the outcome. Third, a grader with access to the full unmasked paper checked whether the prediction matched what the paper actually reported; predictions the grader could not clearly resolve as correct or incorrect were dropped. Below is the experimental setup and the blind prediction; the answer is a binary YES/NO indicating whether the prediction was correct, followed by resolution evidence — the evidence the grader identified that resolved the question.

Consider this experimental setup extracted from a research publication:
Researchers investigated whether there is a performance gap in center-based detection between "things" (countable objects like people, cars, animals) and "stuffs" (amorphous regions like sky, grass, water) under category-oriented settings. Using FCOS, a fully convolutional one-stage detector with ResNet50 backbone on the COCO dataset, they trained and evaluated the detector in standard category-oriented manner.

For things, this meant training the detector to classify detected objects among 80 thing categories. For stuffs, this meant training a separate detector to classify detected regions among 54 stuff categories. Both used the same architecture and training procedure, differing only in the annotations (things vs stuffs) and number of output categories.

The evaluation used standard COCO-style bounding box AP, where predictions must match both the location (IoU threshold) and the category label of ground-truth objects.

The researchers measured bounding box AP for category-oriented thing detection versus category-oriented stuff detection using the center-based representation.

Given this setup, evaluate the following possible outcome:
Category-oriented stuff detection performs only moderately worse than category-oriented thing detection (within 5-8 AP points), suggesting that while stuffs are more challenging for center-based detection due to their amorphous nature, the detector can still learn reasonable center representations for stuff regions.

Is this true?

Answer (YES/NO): NO